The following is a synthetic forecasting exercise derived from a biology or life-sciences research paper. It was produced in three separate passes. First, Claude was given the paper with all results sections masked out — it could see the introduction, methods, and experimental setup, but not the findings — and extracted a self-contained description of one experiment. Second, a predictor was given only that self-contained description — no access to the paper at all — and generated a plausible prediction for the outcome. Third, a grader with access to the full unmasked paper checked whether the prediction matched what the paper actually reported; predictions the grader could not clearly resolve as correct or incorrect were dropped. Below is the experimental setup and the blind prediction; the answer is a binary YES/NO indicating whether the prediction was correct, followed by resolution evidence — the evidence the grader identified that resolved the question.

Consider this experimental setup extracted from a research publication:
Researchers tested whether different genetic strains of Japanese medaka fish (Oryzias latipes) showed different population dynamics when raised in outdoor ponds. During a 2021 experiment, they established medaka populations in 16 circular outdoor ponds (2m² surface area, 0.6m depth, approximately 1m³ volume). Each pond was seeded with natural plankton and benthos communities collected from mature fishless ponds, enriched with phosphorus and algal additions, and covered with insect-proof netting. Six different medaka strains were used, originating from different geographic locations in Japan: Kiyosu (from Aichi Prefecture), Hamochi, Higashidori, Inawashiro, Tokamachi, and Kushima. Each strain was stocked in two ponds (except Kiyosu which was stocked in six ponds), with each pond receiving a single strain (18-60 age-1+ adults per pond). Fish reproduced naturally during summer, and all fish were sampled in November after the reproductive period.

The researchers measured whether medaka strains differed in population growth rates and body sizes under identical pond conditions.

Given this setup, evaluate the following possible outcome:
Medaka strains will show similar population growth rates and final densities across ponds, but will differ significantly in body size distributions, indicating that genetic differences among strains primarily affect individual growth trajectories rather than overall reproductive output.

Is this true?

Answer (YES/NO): NO